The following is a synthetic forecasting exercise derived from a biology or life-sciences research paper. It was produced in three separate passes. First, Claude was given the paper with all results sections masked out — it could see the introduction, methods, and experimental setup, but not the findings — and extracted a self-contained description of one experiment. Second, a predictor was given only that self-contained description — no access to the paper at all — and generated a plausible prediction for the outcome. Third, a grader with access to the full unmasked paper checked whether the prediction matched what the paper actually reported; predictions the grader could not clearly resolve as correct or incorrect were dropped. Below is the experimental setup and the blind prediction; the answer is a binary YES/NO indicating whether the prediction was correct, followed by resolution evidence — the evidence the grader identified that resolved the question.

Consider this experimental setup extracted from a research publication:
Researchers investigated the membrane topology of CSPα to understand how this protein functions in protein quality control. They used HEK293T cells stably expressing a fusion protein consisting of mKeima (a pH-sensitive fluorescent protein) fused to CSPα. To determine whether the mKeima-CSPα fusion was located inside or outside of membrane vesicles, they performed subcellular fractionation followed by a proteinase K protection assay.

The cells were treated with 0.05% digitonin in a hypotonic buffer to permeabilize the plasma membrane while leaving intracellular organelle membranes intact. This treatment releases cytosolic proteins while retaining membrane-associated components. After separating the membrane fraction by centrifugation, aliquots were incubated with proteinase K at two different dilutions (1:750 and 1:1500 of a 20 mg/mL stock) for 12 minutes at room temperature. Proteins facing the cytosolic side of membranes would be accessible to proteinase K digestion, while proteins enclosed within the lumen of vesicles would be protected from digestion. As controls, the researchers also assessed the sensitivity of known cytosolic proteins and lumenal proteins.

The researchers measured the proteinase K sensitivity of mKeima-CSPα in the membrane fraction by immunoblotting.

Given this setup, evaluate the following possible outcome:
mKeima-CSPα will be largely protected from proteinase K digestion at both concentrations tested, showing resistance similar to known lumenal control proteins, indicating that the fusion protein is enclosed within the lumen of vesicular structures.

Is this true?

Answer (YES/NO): NO